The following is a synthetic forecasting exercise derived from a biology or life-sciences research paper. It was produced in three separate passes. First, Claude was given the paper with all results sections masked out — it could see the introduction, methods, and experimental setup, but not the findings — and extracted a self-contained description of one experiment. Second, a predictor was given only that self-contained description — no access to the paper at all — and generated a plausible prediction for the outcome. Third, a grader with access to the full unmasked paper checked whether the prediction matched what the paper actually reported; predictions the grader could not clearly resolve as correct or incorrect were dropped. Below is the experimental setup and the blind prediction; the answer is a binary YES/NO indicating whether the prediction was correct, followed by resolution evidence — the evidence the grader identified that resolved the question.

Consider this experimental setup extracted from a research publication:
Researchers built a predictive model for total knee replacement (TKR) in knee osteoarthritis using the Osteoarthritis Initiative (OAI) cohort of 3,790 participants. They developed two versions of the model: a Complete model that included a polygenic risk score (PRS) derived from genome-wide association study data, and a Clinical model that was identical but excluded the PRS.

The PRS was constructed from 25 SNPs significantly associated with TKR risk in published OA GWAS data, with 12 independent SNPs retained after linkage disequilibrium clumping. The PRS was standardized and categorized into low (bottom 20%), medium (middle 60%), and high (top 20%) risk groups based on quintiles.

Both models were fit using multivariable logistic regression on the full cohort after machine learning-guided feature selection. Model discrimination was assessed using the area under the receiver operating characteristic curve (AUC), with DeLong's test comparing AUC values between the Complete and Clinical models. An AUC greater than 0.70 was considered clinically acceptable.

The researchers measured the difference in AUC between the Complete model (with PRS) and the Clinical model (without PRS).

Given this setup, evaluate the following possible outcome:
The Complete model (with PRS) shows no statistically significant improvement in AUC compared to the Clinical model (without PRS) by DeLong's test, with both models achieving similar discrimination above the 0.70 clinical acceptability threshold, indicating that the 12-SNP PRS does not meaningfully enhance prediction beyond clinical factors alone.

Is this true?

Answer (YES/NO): YES